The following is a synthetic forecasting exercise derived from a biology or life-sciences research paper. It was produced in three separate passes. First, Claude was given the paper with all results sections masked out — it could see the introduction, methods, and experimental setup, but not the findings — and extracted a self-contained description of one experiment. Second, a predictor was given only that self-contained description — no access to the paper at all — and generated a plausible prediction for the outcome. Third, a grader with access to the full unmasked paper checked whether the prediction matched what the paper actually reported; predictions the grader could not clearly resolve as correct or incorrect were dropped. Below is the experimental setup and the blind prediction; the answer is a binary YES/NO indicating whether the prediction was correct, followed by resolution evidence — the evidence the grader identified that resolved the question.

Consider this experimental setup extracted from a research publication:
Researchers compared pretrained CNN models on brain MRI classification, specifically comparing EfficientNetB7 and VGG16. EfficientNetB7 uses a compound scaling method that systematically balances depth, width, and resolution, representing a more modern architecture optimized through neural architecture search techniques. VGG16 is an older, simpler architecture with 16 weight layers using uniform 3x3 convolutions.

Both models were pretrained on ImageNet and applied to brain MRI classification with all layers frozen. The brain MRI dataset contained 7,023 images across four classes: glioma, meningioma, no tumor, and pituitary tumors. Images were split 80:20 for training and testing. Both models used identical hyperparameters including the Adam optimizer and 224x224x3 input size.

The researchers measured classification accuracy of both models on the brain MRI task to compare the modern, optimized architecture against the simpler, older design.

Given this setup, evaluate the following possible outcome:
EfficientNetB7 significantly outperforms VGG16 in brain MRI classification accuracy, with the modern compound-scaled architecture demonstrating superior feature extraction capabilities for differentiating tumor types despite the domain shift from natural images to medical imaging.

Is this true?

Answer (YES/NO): NO